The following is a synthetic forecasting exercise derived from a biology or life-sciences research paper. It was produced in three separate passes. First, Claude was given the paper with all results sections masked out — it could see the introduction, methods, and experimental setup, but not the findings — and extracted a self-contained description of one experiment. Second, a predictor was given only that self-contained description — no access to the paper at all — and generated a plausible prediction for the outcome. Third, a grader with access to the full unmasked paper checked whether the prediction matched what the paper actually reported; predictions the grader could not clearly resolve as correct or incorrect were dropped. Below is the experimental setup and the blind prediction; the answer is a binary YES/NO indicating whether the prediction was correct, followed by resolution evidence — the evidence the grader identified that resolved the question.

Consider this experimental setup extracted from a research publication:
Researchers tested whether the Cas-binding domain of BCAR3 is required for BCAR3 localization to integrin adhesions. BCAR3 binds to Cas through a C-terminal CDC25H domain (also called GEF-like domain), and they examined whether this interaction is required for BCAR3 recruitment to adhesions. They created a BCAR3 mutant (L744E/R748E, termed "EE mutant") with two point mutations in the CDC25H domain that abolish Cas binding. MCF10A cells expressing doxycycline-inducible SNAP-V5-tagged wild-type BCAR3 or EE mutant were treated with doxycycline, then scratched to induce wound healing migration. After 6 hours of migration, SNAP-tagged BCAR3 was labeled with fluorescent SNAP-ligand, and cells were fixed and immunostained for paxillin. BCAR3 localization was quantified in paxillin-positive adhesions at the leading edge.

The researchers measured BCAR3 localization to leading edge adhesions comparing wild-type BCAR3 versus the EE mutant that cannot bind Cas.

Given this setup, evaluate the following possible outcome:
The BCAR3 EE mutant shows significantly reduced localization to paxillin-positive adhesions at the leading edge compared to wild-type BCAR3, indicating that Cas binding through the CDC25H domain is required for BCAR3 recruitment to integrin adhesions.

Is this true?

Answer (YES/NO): YES